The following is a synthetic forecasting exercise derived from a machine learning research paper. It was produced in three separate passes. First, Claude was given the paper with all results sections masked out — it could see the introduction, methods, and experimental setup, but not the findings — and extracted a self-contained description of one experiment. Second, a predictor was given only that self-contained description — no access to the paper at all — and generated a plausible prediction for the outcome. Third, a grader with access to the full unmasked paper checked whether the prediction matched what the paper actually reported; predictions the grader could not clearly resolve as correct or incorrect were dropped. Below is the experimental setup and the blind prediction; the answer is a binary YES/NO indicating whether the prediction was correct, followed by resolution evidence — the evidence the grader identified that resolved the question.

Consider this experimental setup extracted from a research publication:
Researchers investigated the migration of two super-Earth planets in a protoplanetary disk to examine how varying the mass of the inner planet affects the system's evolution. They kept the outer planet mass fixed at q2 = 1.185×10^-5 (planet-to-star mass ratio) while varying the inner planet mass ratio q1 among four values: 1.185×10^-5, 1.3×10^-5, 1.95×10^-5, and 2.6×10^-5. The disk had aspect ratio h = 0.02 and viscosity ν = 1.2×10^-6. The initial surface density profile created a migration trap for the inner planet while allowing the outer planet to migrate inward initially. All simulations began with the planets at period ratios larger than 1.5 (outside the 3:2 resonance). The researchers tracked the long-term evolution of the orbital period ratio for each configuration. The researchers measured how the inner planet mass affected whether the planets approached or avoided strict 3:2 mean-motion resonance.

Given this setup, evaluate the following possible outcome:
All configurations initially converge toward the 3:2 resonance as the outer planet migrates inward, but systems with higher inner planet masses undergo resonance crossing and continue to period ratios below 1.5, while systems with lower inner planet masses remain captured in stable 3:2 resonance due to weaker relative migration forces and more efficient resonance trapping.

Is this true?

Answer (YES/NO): NO